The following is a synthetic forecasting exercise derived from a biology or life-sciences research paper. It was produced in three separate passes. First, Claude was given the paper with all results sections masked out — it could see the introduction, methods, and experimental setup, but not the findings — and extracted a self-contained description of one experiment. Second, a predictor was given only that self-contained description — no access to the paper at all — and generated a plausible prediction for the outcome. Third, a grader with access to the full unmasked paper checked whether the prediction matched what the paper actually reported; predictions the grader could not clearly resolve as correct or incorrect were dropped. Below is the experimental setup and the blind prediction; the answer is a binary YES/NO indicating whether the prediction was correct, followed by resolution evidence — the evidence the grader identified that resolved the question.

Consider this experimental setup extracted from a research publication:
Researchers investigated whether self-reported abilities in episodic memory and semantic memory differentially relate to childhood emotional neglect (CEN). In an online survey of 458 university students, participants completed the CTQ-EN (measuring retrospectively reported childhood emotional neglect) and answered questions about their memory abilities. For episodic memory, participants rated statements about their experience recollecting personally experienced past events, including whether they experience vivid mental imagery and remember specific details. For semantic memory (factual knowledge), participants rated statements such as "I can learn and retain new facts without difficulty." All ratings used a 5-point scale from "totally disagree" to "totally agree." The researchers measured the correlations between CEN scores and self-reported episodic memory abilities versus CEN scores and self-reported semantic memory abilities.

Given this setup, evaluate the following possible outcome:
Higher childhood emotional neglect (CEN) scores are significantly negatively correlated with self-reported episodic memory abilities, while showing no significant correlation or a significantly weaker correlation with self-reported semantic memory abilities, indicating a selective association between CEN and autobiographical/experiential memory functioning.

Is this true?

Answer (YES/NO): NO